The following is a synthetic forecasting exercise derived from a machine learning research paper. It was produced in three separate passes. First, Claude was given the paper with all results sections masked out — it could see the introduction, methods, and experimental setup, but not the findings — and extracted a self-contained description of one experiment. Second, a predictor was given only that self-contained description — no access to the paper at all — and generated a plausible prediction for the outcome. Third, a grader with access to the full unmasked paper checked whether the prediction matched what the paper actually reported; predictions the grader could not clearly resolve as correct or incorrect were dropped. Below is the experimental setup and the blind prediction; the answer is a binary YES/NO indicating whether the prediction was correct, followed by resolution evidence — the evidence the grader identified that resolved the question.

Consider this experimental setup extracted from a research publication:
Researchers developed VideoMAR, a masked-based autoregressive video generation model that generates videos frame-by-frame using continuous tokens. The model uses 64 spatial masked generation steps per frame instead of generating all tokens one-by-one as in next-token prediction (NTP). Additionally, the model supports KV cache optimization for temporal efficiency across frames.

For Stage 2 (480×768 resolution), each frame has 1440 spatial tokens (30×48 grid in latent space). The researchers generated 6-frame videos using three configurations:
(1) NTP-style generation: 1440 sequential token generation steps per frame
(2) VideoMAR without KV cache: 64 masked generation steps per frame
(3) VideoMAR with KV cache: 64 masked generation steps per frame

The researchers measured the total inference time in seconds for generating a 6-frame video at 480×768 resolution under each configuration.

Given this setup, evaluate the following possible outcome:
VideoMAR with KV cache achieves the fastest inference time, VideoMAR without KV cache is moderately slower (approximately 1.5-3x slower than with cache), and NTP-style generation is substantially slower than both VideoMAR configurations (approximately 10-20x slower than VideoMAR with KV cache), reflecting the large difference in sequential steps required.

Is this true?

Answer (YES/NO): NO